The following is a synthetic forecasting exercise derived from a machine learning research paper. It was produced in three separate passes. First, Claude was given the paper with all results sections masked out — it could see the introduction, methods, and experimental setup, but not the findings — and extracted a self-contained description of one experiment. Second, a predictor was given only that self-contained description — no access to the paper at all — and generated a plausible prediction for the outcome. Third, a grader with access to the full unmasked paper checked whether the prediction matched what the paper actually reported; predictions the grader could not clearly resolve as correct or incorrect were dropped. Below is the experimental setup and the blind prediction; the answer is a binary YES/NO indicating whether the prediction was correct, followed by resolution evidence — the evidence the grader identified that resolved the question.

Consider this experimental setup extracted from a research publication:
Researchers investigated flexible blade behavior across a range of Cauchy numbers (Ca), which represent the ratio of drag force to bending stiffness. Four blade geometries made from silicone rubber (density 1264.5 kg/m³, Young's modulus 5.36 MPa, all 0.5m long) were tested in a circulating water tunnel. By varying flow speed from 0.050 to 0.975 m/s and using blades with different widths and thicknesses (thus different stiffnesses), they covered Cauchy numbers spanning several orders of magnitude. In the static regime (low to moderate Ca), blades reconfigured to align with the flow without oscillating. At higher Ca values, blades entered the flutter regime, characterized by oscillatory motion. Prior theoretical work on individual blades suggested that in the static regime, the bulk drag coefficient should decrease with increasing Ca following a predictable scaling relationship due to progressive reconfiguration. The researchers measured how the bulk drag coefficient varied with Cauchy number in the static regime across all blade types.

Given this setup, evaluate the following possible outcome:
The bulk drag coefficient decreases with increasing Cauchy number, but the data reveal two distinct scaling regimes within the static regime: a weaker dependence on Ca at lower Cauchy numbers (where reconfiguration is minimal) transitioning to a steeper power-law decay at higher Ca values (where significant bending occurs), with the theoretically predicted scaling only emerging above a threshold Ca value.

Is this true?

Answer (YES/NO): NO